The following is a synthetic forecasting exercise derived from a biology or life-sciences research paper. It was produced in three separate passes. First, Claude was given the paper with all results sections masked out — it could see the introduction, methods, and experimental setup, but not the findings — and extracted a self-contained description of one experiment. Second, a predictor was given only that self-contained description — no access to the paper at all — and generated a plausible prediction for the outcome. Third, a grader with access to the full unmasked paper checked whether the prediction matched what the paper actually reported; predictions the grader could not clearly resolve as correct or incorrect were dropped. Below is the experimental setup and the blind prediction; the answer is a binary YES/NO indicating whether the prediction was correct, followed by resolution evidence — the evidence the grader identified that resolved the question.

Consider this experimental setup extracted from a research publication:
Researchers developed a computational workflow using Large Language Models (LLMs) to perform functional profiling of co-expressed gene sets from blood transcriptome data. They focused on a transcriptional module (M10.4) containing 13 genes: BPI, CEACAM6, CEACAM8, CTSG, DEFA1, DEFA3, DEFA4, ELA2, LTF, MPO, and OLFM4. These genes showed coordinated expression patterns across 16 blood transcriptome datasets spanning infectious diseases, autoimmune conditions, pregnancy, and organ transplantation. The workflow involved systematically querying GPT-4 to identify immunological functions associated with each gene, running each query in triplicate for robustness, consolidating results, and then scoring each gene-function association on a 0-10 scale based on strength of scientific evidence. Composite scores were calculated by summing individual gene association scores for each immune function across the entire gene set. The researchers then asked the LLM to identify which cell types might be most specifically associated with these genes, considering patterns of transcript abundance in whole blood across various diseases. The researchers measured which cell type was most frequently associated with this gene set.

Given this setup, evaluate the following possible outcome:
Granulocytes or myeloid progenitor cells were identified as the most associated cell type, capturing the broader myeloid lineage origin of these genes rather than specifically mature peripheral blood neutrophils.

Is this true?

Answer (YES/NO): NO